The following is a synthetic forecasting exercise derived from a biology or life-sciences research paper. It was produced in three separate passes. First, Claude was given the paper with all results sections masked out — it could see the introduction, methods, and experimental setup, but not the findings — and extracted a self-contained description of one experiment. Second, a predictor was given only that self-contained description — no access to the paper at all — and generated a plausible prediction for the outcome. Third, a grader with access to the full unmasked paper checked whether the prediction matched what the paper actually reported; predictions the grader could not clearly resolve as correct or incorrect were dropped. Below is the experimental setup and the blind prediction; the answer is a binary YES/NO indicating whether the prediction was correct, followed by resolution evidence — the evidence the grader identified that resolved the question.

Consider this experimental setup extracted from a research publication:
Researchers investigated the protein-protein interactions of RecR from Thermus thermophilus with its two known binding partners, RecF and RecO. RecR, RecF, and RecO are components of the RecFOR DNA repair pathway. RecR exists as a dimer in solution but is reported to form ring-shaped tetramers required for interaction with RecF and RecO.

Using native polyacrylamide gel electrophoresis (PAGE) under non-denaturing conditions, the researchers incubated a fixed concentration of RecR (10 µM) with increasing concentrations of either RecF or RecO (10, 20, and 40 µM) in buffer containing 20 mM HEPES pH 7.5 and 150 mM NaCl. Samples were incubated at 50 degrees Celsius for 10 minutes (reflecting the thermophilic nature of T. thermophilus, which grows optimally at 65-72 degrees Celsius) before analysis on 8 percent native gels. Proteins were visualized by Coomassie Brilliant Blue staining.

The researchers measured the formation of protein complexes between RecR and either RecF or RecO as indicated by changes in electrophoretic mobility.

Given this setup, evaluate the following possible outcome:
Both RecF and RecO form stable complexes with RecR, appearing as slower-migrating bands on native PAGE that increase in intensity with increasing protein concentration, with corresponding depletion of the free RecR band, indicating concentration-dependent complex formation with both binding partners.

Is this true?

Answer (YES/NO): NO